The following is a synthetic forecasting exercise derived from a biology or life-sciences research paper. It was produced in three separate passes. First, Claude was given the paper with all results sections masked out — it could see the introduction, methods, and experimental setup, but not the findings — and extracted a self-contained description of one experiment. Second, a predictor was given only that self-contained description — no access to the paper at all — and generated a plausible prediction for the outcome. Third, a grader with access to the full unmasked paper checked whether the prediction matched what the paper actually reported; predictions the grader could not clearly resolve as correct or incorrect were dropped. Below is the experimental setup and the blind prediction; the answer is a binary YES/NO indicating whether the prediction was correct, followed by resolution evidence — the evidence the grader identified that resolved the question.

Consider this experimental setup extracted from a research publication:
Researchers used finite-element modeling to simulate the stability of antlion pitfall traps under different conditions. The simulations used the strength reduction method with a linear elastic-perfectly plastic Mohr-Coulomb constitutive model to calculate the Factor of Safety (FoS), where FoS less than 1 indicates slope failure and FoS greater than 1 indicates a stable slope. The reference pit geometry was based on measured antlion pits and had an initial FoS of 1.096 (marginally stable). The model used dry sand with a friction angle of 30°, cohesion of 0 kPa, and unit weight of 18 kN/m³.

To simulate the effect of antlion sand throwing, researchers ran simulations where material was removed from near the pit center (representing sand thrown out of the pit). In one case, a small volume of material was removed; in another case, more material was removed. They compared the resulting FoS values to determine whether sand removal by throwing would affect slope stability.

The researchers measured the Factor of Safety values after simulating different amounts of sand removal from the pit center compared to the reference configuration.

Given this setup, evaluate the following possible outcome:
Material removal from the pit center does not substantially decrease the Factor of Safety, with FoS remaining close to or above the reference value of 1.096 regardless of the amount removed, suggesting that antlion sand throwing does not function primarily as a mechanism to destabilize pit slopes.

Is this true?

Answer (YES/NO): NO